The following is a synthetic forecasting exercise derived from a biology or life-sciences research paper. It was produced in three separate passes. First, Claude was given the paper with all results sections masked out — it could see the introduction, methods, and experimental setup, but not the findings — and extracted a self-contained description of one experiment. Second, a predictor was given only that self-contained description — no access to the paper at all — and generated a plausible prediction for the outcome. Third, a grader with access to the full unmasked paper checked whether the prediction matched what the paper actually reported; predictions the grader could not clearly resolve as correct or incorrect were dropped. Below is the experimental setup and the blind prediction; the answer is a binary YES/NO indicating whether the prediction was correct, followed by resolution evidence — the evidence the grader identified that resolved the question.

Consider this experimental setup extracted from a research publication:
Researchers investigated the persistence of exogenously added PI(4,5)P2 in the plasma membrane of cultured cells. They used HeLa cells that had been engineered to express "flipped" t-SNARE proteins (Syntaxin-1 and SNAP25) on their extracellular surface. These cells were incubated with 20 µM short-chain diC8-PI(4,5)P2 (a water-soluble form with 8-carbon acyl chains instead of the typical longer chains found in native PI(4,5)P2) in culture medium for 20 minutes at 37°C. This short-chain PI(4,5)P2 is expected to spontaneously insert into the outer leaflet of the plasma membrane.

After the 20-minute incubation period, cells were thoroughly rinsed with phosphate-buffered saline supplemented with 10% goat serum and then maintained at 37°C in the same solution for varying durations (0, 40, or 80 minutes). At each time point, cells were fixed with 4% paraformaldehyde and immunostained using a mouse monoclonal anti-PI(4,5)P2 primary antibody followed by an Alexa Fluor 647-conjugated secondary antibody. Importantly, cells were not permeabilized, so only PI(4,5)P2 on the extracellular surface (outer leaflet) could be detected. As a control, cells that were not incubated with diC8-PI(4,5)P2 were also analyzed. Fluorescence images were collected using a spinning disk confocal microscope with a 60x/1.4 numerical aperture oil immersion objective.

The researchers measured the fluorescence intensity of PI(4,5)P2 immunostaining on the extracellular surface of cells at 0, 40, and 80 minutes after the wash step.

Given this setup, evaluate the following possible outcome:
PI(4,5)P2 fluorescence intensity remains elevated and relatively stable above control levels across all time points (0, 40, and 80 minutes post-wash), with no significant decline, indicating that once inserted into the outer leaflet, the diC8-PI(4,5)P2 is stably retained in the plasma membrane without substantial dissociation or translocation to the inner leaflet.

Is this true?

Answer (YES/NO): YES